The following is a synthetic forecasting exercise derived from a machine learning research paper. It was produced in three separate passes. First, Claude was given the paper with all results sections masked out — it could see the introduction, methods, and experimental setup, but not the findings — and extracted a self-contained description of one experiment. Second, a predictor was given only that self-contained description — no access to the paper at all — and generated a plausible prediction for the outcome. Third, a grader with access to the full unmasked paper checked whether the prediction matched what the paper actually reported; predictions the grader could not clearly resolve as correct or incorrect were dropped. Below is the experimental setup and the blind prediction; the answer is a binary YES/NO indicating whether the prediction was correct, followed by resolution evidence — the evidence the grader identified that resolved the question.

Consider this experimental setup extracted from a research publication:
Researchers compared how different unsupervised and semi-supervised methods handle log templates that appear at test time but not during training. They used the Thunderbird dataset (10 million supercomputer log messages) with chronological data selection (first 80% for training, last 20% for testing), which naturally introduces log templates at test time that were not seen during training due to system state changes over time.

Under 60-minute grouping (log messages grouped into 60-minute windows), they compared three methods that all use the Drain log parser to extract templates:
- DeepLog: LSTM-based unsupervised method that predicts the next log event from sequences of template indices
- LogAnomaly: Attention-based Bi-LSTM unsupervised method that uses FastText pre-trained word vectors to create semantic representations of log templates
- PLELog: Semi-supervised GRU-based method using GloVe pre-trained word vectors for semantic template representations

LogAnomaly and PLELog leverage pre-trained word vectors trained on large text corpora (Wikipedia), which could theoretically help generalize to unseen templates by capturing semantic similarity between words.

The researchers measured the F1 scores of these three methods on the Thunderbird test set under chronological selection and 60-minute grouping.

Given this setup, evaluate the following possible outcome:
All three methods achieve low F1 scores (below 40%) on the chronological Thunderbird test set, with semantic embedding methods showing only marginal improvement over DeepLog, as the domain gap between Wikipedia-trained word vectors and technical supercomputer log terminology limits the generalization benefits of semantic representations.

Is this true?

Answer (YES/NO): NO